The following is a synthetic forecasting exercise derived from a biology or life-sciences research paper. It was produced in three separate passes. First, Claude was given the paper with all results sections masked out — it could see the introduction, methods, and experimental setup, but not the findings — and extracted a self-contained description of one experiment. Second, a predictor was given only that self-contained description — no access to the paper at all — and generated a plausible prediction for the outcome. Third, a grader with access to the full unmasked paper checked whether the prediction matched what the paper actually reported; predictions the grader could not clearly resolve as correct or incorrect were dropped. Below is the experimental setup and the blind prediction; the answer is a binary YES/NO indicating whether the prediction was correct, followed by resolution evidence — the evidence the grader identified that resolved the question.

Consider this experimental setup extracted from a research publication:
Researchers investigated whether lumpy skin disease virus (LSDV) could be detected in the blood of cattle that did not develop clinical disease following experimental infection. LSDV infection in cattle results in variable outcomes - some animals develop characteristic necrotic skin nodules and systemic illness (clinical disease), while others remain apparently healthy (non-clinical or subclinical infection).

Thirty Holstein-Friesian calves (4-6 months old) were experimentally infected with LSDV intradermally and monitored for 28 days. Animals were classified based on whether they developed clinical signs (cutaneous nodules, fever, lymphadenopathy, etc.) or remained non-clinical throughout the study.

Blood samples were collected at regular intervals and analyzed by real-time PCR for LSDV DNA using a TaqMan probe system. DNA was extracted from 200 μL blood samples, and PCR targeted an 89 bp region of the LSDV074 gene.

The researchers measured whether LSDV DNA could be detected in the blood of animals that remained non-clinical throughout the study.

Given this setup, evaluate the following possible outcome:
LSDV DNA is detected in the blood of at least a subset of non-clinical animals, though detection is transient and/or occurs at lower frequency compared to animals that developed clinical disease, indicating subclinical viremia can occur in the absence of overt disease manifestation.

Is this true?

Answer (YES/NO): YES